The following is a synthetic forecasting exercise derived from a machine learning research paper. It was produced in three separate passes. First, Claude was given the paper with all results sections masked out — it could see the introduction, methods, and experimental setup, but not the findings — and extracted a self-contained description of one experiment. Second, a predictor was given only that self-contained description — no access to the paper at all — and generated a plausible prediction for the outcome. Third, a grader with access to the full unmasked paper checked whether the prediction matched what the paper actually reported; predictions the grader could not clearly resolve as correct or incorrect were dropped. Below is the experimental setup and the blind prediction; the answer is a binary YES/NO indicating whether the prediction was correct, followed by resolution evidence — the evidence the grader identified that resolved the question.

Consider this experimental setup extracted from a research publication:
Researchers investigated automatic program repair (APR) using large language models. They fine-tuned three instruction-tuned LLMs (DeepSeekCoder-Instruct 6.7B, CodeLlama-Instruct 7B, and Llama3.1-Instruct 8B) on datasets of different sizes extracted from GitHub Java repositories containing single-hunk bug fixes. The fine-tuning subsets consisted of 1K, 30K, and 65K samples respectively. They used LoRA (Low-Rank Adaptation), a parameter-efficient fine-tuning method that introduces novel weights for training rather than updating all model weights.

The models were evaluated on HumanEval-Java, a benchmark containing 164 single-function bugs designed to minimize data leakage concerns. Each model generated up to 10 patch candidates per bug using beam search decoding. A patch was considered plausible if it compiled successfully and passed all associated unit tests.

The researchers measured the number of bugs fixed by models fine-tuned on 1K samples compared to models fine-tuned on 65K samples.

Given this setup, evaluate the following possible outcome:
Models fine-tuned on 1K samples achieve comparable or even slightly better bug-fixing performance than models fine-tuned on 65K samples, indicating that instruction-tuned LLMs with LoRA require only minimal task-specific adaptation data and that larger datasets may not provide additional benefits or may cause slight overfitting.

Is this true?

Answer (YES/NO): NO